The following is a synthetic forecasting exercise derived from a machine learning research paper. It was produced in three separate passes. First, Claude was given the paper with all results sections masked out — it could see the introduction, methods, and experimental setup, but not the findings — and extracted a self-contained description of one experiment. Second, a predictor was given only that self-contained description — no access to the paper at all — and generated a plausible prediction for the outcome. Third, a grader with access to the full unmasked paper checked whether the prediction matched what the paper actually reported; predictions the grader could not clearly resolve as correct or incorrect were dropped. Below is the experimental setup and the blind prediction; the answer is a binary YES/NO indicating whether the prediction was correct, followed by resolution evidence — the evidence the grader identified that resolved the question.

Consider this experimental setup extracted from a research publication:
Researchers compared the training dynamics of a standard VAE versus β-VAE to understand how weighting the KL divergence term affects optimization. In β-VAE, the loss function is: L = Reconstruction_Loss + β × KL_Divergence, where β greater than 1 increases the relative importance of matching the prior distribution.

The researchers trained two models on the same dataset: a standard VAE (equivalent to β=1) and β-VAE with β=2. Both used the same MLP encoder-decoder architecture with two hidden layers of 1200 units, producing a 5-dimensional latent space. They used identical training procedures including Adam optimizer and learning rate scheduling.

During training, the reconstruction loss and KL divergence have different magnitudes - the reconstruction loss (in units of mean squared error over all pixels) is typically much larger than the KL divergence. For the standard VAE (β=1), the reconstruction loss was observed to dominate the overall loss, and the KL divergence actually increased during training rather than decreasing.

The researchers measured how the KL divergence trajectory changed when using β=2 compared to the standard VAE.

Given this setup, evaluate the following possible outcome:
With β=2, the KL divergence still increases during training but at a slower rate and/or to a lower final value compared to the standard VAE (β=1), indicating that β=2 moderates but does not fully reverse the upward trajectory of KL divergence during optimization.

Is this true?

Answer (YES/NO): YES